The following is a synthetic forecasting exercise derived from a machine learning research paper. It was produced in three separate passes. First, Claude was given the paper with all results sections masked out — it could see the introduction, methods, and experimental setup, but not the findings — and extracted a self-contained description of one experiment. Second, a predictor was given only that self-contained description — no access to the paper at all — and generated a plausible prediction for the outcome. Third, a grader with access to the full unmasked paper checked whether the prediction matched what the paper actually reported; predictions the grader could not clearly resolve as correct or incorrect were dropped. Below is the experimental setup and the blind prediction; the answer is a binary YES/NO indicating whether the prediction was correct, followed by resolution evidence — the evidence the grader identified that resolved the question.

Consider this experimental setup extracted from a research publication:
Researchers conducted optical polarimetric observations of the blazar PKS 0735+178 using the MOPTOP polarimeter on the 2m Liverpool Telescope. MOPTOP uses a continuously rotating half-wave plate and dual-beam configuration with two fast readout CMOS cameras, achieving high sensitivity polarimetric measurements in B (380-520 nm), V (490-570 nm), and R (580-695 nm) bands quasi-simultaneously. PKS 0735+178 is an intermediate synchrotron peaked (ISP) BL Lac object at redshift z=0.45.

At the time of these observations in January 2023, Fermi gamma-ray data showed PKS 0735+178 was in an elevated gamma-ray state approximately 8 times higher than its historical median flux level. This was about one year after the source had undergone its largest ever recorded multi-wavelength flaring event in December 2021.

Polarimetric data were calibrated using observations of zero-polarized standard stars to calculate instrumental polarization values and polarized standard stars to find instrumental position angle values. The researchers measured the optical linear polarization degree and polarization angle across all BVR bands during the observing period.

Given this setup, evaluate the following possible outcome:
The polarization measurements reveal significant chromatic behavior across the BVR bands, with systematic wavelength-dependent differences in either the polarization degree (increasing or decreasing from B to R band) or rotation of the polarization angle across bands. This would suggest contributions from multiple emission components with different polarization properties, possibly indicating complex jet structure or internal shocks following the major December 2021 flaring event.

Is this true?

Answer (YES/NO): NO